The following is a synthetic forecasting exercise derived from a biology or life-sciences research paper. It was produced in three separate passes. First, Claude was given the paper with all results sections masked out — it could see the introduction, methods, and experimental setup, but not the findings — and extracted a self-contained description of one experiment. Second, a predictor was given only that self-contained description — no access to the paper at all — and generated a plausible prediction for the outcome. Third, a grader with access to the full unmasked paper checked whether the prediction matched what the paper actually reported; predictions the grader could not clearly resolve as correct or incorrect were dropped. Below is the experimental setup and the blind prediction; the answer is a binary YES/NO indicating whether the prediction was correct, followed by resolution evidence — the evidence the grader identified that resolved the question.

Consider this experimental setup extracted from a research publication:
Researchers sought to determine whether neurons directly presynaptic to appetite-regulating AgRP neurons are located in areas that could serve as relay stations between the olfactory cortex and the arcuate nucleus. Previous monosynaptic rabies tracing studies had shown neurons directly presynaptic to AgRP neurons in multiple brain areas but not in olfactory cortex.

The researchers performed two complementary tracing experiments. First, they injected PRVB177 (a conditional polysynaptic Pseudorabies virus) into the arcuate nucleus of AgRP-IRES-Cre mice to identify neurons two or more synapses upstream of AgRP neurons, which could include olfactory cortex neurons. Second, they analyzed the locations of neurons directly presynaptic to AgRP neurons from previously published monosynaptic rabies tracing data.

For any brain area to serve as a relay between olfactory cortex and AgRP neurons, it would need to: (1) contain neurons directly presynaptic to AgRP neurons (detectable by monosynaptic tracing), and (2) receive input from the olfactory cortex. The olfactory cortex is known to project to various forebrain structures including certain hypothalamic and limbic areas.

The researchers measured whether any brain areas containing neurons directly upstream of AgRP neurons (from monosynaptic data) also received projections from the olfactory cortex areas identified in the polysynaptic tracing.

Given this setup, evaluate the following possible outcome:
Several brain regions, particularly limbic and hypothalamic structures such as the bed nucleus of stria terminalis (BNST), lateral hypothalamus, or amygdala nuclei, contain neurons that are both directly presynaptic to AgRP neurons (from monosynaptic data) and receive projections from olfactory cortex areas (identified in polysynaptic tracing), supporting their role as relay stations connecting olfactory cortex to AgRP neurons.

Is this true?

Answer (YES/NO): NO